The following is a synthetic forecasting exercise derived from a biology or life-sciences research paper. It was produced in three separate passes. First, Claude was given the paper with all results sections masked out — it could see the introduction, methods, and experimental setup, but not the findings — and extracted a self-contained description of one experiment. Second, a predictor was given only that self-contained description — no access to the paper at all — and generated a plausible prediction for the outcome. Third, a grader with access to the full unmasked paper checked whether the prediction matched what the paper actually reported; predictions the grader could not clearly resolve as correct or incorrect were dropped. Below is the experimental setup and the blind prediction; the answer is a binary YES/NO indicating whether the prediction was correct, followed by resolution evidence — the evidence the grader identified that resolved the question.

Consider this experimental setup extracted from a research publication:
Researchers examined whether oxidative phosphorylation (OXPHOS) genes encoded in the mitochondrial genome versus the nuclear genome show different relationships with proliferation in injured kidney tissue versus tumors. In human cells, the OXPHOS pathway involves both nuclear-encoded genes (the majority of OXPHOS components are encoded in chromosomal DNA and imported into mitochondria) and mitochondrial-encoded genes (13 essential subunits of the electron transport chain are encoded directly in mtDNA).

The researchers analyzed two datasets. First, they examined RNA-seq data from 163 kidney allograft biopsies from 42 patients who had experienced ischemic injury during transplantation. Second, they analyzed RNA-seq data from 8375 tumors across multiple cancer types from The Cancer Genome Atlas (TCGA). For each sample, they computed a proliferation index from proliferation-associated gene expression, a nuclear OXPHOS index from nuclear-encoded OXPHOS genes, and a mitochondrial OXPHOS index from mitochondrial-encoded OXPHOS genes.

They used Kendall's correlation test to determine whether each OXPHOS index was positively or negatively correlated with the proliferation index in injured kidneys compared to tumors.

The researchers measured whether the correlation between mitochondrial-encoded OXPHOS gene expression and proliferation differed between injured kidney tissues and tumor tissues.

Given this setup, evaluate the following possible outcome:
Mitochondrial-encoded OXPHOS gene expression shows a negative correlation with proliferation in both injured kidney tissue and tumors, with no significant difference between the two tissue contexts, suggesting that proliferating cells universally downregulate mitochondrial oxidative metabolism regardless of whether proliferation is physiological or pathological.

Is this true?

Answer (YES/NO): NO